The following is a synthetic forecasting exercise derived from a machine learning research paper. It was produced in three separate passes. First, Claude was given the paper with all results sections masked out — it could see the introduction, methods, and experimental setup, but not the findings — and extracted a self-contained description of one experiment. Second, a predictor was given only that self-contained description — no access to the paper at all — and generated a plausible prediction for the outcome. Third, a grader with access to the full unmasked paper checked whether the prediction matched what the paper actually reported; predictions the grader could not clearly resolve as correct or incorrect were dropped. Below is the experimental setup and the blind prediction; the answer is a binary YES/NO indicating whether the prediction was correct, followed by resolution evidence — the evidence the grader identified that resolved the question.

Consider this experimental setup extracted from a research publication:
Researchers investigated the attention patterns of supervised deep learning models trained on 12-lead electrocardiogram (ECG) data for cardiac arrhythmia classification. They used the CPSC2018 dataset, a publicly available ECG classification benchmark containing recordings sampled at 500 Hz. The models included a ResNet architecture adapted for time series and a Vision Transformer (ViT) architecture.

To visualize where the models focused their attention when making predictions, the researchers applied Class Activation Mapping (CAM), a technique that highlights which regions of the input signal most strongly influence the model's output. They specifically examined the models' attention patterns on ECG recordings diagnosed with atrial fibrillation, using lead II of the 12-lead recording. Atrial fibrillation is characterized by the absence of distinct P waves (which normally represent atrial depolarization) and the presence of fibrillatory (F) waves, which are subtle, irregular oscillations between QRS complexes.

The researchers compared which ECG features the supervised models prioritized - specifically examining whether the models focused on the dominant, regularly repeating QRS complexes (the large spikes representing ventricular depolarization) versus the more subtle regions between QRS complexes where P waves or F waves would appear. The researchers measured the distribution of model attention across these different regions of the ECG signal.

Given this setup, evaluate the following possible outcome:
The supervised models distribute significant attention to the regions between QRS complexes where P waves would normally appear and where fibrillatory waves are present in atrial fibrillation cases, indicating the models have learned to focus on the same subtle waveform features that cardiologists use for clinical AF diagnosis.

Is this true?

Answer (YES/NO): NO